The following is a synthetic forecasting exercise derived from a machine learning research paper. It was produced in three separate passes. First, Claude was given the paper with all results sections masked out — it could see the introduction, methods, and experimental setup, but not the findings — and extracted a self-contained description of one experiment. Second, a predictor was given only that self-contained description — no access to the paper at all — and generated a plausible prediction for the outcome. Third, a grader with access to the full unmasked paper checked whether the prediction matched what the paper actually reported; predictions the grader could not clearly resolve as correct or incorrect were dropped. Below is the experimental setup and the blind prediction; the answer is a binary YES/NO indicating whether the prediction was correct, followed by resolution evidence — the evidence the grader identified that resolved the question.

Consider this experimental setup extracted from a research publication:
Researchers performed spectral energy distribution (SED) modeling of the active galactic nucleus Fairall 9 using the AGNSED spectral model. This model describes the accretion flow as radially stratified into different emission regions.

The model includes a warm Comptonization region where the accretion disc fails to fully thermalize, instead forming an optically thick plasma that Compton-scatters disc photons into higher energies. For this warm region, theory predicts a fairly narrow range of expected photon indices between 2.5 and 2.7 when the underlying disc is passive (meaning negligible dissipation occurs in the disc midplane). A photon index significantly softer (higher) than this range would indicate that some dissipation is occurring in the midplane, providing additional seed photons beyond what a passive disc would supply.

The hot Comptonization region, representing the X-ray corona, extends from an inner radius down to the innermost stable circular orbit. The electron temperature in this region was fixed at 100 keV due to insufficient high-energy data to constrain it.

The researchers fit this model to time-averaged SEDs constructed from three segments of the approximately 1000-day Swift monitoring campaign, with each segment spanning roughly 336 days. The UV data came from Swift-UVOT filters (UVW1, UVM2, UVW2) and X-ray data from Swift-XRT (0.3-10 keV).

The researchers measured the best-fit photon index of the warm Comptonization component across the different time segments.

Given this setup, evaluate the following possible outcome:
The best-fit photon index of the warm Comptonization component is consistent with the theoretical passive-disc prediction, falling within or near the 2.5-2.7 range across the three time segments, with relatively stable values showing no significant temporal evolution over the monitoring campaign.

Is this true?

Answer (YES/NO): NO